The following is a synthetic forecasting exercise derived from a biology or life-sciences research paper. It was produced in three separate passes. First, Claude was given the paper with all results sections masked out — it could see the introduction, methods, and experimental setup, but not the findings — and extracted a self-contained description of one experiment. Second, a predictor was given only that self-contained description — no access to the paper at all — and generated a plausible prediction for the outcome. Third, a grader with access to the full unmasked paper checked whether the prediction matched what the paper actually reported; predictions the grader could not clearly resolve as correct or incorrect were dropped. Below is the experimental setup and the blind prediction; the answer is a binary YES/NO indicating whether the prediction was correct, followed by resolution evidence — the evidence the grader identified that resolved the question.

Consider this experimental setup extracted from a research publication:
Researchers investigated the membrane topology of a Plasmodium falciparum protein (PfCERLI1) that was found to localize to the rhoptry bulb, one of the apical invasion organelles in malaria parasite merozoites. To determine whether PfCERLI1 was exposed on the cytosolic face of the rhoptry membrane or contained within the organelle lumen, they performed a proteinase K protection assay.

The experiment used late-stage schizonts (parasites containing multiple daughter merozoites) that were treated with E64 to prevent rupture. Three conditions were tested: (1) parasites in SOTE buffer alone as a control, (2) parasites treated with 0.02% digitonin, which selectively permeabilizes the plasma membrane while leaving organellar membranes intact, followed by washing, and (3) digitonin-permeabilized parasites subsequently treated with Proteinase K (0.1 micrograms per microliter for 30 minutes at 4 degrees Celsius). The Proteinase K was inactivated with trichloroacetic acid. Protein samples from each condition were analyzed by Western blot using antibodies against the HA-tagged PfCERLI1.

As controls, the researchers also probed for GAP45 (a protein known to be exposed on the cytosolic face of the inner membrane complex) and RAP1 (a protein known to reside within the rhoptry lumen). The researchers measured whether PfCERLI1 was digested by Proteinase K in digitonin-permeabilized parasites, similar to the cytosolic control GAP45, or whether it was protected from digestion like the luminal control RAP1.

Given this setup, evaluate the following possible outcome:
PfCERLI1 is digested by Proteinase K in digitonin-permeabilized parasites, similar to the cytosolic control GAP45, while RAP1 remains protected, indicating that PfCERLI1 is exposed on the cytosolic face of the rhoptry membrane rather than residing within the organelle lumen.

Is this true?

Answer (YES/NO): YES